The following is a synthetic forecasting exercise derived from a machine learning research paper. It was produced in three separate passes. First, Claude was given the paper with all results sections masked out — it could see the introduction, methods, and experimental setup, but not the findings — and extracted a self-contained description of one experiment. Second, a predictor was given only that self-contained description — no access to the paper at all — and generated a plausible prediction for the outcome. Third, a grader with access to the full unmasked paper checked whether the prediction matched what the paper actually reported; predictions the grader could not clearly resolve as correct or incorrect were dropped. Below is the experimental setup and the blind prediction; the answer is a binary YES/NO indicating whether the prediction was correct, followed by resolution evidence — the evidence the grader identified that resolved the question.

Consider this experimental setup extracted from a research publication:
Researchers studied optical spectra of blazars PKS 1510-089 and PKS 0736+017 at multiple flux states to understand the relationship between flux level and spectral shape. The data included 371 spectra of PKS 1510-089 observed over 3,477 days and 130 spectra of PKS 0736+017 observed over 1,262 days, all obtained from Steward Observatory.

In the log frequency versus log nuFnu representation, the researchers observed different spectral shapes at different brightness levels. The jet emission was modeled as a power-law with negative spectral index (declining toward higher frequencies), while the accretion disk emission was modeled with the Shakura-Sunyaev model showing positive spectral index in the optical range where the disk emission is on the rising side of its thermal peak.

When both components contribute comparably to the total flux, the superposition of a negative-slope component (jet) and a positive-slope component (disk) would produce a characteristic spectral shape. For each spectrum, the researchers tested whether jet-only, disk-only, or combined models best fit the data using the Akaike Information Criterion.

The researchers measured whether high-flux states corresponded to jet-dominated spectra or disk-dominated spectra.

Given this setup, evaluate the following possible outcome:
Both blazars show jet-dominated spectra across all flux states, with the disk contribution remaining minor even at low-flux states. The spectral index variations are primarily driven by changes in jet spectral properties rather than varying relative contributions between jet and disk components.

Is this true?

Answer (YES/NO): NO